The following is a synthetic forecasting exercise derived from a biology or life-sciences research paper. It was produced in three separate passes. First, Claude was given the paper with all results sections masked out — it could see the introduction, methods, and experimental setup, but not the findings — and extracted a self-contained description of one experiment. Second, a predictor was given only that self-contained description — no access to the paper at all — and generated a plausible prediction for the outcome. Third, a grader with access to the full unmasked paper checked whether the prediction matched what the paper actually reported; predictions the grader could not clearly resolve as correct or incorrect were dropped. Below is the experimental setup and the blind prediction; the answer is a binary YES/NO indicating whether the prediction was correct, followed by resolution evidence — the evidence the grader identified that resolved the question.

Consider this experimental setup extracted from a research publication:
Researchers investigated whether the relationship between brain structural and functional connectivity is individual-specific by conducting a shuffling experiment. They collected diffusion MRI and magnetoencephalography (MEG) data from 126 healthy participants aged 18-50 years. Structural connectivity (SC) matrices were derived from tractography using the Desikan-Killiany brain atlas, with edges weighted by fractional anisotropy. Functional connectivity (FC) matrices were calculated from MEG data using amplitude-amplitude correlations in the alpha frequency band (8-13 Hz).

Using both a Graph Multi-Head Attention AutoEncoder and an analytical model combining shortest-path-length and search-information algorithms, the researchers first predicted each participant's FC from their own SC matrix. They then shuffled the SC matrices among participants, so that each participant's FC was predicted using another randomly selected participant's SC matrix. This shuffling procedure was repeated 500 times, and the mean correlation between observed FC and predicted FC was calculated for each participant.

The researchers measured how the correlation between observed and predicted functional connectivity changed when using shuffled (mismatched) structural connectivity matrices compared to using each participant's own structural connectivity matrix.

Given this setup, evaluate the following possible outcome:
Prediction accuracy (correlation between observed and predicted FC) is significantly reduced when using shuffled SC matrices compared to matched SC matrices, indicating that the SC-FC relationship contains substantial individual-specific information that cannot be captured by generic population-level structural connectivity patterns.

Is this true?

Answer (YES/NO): NO